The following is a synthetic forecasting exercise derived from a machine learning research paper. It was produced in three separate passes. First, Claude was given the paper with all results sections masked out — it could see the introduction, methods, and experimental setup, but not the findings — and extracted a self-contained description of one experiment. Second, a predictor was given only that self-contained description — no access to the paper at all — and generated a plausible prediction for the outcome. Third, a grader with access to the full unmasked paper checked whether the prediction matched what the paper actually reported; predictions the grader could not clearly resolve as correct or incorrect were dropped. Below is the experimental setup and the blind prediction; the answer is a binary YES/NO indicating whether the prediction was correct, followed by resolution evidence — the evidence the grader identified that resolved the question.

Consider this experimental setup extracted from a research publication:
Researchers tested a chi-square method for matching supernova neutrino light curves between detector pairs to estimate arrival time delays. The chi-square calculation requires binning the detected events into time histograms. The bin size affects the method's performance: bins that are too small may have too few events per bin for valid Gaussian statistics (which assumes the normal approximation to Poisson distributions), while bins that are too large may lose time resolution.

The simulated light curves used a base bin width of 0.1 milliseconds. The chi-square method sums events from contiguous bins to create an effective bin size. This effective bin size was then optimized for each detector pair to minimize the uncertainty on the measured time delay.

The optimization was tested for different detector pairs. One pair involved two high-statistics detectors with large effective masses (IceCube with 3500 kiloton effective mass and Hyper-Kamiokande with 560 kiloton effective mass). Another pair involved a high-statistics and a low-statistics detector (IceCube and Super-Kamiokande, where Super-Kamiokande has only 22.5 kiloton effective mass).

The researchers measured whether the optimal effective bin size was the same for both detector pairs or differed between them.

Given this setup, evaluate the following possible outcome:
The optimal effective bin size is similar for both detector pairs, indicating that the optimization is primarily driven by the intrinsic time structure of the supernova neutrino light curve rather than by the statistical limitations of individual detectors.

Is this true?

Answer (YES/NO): YES